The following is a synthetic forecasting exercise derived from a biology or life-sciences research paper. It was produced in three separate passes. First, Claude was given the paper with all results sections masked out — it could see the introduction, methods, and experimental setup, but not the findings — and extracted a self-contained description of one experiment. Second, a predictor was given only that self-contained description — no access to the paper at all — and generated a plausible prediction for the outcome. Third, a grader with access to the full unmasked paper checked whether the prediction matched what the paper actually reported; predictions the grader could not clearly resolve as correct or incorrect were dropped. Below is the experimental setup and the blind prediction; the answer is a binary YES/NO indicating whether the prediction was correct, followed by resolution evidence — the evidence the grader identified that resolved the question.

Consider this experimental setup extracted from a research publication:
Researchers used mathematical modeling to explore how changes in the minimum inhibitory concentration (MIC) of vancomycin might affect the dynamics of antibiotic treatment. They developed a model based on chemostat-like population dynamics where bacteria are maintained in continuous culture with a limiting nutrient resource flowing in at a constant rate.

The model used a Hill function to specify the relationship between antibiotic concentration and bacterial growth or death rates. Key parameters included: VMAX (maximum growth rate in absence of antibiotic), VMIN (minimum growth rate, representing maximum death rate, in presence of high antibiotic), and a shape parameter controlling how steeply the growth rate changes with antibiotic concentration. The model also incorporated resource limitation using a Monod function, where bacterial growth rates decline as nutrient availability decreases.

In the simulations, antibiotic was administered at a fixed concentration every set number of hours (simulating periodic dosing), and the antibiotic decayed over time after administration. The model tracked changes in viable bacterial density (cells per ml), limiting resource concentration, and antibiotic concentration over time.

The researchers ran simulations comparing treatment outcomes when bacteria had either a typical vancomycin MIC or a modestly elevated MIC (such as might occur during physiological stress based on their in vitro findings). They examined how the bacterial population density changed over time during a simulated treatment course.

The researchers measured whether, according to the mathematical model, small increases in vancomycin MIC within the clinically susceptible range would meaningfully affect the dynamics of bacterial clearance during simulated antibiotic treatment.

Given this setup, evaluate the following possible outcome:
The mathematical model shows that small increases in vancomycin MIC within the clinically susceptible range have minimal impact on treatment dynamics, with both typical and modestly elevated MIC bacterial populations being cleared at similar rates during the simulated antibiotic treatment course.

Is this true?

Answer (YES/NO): NO